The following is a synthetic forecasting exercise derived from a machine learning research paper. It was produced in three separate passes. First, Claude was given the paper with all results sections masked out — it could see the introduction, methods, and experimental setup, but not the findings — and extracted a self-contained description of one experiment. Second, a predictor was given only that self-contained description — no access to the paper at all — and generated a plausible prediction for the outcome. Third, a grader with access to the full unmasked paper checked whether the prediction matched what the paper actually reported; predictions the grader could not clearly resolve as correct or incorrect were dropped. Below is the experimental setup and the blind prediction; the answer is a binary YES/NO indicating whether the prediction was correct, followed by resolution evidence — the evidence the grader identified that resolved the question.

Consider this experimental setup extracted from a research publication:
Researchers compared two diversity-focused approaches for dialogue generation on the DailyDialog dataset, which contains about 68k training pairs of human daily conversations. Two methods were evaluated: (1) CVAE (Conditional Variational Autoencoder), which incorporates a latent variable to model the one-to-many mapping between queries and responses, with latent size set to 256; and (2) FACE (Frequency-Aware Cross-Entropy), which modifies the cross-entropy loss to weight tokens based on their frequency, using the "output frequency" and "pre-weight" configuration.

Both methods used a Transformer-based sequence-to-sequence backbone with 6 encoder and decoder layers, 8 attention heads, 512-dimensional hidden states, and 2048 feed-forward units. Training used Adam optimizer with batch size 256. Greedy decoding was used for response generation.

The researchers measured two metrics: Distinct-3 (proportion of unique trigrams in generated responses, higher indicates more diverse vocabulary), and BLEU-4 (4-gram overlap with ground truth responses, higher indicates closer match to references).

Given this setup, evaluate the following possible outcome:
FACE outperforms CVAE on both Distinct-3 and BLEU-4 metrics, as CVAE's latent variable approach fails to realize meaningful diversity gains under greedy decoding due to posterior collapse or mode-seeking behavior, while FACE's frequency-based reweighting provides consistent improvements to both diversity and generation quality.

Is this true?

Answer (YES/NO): NO